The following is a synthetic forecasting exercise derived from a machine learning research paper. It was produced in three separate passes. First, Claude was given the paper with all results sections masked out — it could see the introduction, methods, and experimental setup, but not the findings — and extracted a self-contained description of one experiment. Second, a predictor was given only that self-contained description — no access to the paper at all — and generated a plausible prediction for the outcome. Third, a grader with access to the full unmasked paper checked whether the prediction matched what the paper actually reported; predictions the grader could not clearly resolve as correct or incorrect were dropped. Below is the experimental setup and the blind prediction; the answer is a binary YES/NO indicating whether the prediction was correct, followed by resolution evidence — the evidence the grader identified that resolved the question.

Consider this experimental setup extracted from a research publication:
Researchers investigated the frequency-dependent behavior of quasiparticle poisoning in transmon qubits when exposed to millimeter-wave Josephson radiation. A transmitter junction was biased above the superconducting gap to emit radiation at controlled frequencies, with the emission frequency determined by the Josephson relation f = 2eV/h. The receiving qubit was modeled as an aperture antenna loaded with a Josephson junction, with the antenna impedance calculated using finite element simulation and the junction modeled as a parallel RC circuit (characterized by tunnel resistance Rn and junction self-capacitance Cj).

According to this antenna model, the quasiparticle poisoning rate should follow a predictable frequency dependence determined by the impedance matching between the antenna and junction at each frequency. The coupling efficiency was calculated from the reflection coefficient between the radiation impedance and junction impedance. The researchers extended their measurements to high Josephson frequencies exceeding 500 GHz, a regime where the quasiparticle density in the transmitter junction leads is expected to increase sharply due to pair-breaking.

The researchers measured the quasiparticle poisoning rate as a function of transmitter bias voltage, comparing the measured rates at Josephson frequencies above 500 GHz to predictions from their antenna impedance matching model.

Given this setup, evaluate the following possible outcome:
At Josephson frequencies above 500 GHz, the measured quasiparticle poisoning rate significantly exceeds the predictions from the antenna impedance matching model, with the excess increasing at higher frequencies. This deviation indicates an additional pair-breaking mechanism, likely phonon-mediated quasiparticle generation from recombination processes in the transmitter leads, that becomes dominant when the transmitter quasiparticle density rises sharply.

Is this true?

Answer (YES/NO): NO